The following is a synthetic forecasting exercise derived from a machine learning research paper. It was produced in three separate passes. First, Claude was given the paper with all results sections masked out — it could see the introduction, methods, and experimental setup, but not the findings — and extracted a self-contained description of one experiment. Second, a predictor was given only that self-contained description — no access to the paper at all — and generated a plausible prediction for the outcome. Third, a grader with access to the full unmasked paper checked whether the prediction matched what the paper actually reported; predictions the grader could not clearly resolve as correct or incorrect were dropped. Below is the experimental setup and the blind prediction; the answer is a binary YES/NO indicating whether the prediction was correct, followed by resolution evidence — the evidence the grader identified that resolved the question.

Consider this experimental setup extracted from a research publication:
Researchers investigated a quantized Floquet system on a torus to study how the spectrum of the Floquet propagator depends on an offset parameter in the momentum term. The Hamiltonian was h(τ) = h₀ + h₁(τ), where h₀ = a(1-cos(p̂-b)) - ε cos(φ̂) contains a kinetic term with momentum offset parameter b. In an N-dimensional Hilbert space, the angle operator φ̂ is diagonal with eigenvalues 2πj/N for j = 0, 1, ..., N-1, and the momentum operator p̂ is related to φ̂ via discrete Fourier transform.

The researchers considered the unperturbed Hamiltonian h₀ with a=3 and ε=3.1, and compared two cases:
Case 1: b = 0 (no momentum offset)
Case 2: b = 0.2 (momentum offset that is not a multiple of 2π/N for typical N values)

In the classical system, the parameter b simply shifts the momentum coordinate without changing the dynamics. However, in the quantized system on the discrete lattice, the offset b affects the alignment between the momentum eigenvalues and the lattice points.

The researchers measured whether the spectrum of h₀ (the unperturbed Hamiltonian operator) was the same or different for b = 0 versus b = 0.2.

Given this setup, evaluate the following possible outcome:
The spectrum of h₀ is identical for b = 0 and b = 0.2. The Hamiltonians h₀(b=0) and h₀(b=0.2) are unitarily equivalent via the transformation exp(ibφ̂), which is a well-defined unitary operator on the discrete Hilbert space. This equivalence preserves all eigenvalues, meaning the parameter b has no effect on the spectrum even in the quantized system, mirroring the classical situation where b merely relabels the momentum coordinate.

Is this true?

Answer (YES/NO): NO